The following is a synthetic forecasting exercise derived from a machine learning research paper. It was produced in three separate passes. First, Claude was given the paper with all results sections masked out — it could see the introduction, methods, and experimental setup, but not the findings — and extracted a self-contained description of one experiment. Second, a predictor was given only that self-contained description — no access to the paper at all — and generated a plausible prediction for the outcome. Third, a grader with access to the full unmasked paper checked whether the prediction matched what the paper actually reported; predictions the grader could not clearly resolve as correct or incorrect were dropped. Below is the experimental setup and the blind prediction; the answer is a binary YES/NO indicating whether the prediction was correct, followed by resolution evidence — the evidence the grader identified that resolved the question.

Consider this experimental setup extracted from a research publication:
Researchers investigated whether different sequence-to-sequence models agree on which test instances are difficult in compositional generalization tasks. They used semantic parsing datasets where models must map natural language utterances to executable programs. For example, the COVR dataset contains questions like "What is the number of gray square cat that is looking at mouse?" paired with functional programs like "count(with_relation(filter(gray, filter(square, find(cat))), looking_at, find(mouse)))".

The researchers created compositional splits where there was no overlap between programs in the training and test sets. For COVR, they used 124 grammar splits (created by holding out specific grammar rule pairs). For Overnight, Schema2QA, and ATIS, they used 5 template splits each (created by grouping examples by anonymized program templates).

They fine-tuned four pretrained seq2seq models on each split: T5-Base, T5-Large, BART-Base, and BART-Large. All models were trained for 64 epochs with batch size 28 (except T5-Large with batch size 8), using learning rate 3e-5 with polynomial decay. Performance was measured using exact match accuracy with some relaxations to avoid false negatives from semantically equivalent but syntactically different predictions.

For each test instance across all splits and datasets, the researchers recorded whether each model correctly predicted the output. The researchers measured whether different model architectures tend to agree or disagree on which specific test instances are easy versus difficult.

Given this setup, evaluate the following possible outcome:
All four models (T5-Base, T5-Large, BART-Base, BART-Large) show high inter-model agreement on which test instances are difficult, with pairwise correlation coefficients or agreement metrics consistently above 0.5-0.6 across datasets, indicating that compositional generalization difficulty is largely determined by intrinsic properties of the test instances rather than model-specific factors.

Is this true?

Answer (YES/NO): YES